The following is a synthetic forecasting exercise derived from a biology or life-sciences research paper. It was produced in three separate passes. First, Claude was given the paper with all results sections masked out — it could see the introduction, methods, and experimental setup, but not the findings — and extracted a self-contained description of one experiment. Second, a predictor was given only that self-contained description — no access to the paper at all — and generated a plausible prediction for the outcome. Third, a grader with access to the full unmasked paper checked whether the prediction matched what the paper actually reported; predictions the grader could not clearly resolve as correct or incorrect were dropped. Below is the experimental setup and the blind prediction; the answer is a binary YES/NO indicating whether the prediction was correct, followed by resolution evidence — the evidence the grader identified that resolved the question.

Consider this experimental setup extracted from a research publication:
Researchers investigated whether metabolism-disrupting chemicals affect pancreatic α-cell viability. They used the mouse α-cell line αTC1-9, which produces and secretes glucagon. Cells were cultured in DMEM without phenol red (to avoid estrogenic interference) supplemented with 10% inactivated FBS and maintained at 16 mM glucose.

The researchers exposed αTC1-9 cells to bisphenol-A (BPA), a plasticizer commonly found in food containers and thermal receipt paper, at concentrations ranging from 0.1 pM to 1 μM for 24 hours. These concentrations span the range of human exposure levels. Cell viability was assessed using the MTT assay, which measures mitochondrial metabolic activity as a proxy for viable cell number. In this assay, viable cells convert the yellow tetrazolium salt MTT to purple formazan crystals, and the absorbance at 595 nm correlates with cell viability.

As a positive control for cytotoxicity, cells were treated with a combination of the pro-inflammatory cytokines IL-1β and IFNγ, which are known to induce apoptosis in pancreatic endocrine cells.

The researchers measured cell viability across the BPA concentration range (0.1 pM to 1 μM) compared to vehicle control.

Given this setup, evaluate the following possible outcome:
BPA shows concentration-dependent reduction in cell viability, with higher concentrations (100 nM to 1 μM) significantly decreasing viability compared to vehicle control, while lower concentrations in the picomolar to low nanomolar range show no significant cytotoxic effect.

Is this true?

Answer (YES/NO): NO